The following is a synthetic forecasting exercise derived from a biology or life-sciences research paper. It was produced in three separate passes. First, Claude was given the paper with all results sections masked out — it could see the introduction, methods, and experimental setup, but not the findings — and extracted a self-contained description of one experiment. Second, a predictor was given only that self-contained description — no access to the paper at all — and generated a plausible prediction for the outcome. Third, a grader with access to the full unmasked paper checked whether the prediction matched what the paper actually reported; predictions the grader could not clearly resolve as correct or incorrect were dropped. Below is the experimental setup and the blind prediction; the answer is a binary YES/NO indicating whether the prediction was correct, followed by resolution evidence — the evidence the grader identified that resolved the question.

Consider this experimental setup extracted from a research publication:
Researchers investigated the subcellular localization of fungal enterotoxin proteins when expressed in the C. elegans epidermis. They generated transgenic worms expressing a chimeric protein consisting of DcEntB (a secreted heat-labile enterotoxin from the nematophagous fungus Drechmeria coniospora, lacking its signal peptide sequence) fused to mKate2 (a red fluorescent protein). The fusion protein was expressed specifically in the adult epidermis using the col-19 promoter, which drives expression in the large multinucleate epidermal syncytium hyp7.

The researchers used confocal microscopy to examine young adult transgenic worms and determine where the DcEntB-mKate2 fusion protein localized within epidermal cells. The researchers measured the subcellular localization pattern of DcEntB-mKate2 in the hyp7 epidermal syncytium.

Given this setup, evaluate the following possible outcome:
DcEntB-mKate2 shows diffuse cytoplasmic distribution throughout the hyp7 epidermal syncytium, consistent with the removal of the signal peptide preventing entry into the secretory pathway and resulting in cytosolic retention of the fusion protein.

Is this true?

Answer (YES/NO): NO